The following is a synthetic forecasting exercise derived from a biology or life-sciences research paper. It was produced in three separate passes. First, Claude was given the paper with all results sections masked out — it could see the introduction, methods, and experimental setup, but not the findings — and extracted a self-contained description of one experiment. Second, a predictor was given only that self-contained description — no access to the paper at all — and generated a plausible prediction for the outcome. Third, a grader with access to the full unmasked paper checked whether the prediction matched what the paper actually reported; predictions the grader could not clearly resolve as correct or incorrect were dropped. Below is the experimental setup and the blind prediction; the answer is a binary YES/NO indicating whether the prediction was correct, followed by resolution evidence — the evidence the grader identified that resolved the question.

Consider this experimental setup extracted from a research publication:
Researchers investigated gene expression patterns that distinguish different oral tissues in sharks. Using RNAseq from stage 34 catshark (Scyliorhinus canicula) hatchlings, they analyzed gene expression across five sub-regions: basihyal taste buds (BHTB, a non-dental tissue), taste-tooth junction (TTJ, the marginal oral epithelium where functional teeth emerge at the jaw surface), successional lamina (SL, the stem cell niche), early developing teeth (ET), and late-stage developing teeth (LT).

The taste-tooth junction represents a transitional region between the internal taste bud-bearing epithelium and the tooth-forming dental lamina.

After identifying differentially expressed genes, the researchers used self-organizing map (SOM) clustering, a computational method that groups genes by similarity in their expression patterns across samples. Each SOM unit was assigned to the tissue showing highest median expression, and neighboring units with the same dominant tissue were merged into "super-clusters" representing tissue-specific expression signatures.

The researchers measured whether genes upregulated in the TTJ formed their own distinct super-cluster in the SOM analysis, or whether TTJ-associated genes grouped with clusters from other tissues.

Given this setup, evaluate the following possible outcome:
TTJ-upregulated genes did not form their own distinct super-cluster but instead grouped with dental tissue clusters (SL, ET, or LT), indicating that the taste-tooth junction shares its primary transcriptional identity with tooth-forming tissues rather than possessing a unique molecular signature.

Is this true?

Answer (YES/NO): NO